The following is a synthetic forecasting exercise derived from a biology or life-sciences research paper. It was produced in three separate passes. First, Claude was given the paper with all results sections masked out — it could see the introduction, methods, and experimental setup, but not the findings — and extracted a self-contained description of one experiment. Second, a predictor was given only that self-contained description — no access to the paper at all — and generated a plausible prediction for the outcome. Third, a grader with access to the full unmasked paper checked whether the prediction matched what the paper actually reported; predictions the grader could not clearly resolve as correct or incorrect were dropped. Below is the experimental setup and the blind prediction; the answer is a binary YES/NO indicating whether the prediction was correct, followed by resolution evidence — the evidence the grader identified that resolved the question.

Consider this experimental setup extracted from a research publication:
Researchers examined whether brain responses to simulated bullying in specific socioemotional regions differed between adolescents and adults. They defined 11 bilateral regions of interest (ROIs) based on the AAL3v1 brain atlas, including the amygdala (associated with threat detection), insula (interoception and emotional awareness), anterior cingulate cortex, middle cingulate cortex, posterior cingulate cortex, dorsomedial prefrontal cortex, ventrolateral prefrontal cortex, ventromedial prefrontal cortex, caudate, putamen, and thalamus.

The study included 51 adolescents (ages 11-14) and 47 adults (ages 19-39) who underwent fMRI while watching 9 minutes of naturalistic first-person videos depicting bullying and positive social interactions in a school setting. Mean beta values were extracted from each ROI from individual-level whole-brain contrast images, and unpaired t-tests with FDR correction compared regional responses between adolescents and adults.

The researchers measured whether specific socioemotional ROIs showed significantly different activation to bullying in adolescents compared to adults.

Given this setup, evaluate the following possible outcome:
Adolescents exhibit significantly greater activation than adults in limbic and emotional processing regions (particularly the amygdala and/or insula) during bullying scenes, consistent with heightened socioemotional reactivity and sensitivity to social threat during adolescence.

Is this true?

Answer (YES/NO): YES